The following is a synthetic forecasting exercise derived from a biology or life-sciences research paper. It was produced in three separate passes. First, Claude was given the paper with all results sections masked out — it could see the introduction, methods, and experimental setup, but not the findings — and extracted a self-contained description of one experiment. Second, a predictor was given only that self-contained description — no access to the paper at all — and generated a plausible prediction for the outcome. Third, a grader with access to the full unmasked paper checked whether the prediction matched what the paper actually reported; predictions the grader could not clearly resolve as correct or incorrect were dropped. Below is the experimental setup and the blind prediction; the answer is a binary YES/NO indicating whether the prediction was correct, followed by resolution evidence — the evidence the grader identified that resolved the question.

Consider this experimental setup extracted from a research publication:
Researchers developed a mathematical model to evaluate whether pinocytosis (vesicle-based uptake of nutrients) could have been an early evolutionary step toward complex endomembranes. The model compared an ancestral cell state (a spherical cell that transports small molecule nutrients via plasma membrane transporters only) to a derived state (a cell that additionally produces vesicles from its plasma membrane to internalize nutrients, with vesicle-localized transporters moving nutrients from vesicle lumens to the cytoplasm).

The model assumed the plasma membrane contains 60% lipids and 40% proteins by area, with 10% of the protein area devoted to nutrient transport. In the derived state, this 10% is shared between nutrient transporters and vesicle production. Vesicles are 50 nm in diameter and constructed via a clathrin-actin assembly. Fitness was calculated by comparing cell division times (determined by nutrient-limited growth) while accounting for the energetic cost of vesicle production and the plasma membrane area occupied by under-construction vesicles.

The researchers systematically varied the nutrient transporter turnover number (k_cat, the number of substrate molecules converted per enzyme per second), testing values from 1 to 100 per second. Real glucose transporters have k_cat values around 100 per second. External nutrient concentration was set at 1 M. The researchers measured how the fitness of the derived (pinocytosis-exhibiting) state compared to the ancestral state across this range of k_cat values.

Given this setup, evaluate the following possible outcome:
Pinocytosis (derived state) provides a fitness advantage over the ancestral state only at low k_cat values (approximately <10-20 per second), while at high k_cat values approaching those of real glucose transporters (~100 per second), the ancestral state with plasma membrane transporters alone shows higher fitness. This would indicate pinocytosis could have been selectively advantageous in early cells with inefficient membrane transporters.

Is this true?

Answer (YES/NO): NO